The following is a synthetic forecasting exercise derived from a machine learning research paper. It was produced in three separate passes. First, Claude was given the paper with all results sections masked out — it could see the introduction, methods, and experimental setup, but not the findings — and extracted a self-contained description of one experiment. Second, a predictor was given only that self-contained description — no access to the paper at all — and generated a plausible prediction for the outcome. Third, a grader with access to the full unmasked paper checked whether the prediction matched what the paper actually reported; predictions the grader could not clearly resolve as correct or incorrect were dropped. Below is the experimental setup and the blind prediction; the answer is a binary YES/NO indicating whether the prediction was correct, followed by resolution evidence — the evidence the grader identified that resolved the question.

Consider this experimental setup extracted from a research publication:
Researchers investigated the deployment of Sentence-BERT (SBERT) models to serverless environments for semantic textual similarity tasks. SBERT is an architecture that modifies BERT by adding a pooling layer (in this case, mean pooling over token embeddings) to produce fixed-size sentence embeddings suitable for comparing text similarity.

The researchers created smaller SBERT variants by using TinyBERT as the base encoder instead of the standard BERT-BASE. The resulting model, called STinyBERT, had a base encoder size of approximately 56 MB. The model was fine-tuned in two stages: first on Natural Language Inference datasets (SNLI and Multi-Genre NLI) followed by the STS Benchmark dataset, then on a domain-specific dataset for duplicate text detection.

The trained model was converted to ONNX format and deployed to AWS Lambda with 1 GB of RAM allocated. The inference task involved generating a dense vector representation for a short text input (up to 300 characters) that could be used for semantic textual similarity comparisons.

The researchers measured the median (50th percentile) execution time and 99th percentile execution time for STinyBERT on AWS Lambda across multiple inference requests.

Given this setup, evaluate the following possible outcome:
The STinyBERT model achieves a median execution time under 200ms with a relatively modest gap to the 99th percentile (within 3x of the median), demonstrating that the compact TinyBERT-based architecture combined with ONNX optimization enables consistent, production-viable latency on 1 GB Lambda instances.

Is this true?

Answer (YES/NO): NO